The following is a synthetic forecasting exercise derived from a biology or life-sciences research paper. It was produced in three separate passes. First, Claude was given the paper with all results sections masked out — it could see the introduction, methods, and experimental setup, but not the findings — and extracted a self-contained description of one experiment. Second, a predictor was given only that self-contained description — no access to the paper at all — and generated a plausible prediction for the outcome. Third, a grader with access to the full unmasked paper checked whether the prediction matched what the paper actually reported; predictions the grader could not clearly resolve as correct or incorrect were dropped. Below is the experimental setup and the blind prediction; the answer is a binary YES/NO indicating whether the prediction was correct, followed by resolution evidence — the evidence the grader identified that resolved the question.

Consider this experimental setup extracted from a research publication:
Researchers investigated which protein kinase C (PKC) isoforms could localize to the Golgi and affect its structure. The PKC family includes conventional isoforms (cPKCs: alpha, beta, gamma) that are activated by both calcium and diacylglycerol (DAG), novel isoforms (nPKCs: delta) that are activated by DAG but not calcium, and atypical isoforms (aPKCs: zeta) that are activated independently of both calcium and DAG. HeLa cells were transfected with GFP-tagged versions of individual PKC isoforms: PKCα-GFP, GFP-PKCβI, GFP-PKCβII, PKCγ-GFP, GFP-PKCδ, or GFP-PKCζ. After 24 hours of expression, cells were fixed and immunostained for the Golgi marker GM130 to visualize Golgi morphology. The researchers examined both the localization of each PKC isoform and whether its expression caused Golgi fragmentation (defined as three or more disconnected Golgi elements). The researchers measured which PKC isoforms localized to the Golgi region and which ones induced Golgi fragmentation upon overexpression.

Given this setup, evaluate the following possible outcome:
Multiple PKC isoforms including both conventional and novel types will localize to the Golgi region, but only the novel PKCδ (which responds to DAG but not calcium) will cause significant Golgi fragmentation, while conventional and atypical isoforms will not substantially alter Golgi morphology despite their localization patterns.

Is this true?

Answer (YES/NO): NO